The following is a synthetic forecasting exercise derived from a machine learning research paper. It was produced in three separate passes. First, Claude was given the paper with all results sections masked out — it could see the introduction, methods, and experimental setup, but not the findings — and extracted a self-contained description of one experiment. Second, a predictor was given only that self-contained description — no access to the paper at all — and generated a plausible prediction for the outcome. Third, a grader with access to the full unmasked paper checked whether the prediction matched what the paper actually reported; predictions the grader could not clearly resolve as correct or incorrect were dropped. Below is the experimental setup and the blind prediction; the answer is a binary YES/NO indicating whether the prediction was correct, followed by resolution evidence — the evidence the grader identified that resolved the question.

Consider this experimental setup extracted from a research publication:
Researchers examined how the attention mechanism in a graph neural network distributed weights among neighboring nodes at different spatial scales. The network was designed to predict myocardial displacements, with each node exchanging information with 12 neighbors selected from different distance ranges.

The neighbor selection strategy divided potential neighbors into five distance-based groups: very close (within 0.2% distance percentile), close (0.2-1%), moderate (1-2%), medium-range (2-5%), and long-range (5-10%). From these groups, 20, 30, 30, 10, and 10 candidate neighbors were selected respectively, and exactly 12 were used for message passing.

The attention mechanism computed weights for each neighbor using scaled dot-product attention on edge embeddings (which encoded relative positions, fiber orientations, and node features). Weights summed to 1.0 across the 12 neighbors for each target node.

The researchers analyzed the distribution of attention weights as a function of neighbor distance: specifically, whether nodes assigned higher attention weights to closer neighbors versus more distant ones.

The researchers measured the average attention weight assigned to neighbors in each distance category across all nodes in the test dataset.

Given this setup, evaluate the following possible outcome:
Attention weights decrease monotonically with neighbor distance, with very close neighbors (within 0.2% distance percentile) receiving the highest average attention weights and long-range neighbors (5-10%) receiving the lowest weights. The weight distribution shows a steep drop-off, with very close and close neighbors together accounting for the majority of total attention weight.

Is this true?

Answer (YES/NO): YES